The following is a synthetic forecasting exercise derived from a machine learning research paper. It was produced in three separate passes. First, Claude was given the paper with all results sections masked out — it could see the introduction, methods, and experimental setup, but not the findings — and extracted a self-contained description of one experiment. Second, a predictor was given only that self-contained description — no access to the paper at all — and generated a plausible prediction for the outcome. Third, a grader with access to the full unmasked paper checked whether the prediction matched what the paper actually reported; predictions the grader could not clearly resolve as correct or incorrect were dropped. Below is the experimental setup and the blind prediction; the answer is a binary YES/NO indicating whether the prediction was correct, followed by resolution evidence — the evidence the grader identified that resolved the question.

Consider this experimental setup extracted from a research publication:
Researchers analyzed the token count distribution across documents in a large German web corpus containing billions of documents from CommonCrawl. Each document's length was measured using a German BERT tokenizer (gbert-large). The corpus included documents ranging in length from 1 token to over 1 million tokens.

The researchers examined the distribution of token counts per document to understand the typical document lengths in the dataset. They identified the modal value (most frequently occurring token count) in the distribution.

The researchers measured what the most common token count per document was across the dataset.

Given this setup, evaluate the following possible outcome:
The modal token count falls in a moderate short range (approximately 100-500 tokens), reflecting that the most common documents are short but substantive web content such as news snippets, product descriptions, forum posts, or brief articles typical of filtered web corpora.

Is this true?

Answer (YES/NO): NO